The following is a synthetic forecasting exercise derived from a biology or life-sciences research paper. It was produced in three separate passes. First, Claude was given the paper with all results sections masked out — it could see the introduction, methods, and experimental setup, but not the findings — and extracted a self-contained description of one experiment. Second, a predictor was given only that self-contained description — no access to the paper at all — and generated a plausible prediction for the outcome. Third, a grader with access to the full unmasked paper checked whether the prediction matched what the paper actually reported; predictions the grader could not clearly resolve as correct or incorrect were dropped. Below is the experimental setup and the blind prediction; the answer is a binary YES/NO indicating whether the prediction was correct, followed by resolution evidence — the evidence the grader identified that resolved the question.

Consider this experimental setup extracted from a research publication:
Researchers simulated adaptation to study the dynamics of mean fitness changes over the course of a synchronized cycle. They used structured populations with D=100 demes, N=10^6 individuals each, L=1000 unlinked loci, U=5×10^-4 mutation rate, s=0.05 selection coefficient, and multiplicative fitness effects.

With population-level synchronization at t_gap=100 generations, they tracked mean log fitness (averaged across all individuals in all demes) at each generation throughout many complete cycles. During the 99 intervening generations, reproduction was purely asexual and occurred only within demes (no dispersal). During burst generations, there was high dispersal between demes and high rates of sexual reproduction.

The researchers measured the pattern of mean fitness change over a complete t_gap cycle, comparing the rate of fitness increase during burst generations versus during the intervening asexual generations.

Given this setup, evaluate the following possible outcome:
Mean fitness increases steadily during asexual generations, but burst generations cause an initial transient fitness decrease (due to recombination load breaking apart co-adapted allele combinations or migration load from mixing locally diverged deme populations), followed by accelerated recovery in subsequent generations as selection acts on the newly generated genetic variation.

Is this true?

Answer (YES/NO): NO